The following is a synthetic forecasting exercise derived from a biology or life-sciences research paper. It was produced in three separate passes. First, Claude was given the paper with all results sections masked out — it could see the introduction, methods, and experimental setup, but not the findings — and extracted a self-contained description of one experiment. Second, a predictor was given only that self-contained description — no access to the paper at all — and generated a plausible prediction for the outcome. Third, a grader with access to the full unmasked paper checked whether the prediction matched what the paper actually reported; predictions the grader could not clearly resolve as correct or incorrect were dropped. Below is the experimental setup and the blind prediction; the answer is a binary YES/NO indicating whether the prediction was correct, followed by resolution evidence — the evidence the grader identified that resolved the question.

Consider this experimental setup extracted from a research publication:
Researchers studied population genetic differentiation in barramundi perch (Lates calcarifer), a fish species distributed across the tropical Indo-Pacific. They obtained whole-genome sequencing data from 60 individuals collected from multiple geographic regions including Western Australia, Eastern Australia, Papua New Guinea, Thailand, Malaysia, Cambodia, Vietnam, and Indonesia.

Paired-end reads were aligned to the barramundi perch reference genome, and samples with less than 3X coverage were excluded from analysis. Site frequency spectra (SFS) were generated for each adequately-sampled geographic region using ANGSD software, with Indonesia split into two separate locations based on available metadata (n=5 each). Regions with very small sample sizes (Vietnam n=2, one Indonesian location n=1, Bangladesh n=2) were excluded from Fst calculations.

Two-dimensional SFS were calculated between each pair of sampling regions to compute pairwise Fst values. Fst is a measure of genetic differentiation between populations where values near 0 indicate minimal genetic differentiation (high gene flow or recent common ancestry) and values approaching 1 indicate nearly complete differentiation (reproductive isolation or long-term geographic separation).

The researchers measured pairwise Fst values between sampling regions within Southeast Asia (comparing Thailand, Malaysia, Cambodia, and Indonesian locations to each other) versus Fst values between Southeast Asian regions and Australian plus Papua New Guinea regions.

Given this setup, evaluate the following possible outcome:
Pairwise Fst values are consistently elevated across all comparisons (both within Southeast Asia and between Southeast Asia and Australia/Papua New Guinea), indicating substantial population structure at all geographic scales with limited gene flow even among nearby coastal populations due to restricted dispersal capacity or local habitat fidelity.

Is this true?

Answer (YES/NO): NO